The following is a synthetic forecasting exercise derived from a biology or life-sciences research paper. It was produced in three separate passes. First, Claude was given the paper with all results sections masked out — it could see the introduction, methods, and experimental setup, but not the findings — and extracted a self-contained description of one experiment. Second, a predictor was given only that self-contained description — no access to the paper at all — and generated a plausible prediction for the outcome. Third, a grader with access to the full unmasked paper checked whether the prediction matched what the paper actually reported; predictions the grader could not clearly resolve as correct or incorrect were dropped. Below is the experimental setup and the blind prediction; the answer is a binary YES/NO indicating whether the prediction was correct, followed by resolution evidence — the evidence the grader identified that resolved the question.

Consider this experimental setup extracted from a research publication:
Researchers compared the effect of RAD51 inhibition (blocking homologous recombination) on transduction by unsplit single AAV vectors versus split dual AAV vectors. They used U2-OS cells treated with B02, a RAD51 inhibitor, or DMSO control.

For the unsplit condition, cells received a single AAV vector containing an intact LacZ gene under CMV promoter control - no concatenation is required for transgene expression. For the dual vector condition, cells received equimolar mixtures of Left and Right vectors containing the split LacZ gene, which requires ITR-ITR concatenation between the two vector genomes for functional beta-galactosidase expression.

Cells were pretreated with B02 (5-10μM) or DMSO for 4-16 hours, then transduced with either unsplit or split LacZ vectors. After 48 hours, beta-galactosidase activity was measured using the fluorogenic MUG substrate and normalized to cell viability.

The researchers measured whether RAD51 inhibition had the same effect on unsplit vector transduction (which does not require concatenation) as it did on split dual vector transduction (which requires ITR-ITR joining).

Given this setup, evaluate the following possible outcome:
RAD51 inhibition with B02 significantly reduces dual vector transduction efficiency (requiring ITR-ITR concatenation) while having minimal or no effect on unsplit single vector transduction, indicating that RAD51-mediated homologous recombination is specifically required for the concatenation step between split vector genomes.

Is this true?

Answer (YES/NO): NO